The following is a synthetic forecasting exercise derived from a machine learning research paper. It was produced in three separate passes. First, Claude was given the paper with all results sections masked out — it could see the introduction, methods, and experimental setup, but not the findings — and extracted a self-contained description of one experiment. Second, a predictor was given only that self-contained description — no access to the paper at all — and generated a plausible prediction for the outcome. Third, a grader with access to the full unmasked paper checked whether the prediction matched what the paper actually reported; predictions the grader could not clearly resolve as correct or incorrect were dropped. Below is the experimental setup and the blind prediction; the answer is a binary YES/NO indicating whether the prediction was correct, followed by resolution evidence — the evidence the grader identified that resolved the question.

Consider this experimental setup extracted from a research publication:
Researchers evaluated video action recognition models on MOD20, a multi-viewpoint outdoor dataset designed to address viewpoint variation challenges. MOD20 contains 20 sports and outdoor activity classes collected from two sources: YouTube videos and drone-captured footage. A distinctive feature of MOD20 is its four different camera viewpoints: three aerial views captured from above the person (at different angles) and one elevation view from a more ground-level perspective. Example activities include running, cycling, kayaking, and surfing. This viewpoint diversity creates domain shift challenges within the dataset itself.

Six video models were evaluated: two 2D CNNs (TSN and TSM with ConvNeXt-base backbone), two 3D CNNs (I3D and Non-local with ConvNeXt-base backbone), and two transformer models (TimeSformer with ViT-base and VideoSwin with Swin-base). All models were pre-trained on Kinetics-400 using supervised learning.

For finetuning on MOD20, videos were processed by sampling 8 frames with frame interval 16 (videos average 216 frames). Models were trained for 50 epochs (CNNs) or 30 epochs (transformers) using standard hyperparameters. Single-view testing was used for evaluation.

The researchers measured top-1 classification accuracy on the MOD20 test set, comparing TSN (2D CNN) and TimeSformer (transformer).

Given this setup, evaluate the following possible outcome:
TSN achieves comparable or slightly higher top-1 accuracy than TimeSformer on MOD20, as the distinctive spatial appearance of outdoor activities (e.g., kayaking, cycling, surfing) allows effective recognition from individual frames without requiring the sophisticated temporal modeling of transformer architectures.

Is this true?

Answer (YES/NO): NO